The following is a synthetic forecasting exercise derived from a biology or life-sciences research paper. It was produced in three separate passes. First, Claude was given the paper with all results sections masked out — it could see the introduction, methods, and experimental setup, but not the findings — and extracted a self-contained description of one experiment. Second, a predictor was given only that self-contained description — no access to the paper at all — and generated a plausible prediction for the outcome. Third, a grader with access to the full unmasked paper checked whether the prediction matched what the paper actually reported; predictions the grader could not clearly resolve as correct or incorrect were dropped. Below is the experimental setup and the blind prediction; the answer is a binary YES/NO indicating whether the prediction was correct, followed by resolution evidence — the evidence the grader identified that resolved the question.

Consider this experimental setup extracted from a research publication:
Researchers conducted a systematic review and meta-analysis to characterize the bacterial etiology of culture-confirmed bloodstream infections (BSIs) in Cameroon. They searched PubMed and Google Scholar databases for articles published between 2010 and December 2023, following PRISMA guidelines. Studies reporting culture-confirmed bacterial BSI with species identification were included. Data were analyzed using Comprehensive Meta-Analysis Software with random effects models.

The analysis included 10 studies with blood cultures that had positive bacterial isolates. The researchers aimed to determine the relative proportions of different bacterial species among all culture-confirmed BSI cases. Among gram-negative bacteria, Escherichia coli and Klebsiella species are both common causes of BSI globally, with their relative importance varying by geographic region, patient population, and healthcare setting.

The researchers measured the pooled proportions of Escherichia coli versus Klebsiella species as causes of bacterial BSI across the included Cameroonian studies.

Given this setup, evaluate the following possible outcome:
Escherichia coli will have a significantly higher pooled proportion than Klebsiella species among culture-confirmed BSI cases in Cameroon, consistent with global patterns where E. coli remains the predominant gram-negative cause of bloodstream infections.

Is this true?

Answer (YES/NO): NO